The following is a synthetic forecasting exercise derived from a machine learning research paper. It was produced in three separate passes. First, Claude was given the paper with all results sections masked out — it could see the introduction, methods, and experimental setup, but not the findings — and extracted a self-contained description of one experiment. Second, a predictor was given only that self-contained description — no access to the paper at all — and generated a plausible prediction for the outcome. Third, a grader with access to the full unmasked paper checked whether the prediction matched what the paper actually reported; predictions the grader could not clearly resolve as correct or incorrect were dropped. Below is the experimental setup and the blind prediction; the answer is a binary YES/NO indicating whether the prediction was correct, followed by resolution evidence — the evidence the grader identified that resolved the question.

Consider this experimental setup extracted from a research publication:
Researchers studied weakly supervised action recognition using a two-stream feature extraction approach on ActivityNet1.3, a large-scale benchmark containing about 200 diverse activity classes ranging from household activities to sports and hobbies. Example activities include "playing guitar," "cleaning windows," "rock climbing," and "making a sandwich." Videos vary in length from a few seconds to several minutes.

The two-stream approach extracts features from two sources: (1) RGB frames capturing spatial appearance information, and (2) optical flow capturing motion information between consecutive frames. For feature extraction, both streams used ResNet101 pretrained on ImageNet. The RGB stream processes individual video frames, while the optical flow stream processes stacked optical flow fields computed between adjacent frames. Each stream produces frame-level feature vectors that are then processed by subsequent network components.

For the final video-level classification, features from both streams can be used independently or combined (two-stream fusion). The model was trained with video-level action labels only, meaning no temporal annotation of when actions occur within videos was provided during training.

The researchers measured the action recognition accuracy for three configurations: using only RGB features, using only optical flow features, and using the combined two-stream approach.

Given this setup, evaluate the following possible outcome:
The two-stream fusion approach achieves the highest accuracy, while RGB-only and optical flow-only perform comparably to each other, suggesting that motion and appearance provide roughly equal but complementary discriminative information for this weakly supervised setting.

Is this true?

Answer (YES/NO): NO